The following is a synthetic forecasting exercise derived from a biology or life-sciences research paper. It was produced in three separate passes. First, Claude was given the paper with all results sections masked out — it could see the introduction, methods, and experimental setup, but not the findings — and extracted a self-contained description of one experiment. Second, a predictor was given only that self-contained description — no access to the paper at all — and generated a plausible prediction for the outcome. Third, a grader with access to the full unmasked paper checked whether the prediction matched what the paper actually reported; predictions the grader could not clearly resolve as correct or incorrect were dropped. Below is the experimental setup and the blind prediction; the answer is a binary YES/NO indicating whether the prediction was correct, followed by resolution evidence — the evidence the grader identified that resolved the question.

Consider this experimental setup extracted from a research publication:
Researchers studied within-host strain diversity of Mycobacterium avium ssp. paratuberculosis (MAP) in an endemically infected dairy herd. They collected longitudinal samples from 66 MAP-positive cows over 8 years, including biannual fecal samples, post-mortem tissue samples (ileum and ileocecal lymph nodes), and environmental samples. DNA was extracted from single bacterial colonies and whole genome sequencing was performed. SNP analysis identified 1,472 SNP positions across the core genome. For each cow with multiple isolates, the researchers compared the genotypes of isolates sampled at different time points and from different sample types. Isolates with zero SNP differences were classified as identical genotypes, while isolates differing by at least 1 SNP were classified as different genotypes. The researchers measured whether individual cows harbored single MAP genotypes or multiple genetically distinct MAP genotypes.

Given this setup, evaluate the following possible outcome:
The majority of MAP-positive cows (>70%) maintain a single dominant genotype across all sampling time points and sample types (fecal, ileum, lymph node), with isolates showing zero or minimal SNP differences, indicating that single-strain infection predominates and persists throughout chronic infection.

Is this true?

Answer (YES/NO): NO